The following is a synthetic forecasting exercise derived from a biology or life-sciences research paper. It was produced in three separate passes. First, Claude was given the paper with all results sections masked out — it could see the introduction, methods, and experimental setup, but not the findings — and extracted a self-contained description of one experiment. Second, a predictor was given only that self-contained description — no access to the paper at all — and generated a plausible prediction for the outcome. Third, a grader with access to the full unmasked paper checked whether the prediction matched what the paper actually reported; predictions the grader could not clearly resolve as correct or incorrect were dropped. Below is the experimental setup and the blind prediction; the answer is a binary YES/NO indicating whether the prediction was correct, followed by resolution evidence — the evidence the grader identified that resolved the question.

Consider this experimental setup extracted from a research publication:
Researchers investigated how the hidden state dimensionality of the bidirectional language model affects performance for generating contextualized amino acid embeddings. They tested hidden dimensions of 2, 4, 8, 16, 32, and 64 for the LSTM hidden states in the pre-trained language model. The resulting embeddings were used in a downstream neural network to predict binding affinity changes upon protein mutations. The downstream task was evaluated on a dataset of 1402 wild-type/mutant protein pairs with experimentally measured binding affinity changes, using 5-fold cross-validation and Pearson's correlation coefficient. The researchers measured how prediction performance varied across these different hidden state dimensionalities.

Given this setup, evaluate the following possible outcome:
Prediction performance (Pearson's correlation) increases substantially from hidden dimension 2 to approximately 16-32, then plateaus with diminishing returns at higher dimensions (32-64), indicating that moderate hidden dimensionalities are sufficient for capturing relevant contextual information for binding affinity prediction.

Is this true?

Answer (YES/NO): NO